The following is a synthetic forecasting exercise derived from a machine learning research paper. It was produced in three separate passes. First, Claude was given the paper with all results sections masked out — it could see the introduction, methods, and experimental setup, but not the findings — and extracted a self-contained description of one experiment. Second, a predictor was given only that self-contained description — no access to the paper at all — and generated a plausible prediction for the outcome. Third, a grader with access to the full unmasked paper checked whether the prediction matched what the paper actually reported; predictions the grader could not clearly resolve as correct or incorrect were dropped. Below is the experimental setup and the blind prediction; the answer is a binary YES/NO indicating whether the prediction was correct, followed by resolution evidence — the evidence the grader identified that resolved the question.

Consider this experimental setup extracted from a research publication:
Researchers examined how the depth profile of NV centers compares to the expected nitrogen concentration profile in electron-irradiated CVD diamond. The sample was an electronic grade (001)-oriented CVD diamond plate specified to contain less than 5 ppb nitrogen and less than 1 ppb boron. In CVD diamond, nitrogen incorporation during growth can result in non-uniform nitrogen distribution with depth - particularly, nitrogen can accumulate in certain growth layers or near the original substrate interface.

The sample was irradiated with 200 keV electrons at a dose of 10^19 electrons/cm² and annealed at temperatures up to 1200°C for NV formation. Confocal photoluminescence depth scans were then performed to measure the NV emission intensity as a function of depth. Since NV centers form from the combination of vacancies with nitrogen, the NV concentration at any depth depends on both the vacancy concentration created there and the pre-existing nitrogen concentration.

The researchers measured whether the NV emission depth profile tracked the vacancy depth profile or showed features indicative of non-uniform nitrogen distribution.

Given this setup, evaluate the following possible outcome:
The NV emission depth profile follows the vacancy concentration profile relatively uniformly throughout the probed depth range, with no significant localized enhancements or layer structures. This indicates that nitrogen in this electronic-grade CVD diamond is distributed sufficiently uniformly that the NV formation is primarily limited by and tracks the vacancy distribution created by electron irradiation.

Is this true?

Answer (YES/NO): NO